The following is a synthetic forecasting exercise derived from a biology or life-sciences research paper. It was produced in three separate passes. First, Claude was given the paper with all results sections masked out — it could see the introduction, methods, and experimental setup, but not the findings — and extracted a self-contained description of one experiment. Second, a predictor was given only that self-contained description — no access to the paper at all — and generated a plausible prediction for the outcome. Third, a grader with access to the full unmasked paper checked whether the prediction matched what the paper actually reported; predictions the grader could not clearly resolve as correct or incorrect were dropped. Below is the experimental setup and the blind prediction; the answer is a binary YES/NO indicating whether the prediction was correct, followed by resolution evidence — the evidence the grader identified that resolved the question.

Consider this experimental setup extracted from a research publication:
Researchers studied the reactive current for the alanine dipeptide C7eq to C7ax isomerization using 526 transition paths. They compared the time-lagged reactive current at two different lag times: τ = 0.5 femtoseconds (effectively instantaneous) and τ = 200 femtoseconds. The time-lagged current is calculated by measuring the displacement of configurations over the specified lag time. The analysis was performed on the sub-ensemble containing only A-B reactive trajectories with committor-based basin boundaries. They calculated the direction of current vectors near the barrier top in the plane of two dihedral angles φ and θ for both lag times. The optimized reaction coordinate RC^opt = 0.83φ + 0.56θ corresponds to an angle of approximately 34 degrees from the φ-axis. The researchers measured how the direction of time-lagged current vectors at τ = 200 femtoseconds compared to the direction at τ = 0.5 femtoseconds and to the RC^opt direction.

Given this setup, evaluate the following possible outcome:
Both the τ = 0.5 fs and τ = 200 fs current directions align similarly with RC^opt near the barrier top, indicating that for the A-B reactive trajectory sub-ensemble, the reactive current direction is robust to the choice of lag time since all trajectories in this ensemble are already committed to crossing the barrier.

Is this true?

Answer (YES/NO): NO